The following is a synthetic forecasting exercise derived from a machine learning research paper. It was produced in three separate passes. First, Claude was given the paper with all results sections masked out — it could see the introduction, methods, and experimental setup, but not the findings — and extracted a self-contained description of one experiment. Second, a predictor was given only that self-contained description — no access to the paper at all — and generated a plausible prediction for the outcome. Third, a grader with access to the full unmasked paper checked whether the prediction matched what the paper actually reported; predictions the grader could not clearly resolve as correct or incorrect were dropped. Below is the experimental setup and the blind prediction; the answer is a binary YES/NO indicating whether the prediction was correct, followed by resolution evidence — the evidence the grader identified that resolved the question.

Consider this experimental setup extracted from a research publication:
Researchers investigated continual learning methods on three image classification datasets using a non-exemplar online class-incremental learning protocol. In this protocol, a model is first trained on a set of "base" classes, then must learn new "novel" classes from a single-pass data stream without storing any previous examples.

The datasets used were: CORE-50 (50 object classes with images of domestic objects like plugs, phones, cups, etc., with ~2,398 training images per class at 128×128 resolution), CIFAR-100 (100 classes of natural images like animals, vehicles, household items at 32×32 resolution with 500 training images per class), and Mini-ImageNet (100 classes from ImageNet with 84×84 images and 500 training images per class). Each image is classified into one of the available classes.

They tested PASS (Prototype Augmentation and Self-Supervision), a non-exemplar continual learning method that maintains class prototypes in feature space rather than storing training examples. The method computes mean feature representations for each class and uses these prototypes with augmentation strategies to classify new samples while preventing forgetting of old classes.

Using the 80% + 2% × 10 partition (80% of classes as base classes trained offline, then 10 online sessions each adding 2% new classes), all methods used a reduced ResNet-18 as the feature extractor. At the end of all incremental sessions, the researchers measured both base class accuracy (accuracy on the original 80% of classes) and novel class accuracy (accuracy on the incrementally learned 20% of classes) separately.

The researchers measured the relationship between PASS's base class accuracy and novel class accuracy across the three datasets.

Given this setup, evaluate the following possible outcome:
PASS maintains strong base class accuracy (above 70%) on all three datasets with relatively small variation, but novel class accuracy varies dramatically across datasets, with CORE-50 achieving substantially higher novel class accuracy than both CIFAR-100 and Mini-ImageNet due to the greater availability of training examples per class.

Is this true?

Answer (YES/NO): NO